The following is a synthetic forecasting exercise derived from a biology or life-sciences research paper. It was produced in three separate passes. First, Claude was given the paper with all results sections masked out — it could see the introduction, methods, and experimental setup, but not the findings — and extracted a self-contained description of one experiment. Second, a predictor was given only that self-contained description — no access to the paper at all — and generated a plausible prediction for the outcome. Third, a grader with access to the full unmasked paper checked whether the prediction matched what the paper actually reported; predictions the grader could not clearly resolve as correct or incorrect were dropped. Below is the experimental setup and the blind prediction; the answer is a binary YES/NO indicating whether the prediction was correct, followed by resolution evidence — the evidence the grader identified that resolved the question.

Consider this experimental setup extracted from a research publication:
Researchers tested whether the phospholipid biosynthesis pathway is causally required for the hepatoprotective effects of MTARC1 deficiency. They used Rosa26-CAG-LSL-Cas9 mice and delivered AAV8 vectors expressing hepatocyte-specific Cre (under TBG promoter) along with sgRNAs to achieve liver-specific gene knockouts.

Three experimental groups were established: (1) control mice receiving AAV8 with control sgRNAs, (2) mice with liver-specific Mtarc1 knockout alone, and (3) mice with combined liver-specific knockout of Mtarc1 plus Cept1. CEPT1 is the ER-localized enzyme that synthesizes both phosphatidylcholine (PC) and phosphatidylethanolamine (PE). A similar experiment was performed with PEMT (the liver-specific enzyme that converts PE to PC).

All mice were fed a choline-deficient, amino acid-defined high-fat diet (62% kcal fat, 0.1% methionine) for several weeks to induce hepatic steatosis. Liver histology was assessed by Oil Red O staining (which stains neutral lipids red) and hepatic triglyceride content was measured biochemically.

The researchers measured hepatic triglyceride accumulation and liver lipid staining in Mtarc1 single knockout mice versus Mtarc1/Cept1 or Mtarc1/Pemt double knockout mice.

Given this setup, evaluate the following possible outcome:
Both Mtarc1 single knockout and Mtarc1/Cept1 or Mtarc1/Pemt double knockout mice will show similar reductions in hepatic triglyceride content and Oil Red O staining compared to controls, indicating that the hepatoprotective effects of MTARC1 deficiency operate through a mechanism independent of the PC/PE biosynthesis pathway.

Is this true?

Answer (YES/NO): NO